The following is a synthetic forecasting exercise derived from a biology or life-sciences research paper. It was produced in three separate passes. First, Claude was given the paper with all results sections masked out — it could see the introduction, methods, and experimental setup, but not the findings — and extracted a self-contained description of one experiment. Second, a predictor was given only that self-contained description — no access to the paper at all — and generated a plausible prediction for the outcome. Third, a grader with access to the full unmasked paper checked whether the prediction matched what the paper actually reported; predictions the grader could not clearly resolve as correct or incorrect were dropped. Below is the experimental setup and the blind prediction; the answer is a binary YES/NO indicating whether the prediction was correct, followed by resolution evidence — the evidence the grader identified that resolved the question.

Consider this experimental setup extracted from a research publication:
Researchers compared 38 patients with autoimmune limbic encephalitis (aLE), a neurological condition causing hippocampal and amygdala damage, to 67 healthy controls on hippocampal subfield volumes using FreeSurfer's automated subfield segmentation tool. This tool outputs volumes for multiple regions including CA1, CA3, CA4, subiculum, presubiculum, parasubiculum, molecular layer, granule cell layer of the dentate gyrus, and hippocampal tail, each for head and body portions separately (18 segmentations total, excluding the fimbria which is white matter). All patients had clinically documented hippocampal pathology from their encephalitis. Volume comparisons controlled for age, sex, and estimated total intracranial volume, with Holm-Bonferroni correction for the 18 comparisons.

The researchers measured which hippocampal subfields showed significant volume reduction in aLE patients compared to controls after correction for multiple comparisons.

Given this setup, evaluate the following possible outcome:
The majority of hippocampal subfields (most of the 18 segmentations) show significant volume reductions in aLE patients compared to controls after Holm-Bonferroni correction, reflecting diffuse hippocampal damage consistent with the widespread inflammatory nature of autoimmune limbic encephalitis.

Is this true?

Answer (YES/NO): YES